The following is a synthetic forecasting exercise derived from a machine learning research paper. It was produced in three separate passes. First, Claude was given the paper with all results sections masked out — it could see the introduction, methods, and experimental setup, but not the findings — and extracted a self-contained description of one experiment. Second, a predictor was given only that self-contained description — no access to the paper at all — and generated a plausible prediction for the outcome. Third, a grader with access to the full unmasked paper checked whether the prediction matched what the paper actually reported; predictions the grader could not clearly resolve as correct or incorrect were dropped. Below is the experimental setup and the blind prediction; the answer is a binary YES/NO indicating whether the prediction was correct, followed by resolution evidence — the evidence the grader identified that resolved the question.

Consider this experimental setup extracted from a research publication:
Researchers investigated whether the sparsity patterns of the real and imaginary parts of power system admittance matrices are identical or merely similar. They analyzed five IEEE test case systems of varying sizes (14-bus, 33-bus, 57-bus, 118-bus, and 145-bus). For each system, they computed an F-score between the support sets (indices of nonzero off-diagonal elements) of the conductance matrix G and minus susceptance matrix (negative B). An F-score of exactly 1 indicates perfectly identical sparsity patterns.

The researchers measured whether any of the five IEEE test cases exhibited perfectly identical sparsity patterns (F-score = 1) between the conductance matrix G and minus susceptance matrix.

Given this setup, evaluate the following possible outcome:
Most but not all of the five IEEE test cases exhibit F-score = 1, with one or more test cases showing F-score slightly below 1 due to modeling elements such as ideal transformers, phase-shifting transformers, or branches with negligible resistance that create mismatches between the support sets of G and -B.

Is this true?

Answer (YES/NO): NO